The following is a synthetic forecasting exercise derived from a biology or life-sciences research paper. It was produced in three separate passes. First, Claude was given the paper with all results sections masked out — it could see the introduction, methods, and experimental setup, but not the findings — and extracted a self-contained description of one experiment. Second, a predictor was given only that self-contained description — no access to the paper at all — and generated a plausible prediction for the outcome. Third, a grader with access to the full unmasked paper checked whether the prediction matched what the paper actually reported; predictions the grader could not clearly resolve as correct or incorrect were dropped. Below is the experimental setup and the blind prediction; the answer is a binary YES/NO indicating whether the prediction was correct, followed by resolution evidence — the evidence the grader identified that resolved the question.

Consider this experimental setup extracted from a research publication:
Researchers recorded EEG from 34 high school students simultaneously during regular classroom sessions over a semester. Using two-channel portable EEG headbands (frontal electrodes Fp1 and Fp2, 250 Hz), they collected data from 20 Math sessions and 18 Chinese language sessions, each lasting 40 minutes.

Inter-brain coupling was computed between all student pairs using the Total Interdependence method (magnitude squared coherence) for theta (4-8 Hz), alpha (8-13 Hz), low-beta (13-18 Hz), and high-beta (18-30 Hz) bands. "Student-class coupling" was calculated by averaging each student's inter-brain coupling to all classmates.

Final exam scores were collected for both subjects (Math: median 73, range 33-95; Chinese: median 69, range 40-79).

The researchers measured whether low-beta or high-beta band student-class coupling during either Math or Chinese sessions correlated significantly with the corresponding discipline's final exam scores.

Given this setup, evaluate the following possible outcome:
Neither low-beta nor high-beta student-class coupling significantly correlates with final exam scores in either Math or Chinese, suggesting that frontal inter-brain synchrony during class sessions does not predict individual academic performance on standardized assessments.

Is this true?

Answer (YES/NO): NO